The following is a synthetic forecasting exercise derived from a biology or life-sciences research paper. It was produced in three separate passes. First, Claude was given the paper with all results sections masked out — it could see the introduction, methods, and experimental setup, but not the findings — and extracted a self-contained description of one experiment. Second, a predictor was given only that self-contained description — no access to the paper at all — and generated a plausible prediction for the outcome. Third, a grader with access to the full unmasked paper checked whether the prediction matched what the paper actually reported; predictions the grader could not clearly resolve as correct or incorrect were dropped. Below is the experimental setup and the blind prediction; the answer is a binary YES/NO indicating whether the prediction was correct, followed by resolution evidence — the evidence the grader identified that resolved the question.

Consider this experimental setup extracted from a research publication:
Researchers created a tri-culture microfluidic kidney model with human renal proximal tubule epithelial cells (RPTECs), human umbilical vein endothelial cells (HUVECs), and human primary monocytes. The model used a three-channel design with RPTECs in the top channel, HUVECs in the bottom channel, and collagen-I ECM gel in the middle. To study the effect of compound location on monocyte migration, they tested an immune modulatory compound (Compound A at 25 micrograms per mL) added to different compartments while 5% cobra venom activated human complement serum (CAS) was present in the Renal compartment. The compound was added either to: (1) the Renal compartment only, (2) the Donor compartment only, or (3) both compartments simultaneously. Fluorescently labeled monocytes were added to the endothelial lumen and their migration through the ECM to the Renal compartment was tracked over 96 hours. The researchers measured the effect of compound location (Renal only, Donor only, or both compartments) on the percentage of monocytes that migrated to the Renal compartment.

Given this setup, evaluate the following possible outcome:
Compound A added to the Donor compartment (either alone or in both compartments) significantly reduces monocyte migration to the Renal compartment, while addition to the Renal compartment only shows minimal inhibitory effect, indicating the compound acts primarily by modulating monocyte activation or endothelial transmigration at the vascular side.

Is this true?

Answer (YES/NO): NO